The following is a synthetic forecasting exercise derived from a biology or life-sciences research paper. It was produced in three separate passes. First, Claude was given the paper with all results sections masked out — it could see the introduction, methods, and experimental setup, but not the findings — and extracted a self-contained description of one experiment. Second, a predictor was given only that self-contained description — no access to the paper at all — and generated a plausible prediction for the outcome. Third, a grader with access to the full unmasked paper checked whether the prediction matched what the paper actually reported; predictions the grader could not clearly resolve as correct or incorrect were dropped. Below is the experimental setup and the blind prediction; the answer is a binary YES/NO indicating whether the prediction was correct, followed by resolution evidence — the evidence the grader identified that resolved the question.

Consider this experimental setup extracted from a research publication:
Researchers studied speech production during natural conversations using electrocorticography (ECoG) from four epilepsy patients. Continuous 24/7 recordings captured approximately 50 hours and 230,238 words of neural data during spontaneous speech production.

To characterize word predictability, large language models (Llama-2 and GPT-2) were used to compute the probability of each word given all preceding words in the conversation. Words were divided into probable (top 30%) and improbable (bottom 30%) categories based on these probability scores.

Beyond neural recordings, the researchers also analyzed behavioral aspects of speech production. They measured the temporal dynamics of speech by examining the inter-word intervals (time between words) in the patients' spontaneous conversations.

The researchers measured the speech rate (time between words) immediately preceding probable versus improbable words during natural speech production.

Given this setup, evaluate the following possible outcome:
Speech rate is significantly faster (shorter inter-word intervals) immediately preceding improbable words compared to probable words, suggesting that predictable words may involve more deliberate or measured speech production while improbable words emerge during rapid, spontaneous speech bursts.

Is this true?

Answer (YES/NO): NO